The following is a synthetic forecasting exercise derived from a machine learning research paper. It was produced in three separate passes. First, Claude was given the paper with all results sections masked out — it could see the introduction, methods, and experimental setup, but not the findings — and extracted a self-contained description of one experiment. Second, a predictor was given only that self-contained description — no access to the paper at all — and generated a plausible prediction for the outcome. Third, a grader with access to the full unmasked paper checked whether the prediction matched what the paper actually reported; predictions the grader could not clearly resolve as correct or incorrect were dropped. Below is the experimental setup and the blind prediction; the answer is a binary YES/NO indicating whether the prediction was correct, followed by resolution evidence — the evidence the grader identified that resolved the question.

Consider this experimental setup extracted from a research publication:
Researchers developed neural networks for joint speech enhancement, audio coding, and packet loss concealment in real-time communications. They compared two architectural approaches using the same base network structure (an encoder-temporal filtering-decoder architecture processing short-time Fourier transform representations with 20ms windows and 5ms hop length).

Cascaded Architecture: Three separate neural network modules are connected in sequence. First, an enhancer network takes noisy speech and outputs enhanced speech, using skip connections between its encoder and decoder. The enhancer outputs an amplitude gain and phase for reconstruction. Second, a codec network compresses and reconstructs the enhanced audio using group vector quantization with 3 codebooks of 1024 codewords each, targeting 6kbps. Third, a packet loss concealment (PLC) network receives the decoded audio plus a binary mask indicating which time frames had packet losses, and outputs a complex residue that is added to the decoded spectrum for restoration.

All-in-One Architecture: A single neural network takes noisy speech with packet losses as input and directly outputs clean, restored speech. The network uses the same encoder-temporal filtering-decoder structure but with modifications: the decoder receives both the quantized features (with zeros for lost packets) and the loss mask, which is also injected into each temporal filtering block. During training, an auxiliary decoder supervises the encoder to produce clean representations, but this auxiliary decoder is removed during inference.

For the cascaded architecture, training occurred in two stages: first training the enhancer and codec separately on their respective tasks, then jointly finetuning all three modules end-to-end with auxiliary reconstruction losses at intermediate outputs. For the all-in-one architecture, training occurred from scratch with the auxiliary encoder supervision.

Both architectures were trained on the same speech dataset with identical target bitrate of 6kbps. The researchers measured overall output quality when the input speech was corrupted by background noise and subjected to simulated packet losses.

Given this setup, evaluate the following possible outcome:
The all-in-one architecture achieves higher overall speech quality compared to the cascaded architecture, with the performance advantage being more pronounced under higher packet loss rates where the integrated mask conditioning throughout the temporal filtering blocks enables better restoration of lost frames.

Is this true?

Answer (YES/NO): NO